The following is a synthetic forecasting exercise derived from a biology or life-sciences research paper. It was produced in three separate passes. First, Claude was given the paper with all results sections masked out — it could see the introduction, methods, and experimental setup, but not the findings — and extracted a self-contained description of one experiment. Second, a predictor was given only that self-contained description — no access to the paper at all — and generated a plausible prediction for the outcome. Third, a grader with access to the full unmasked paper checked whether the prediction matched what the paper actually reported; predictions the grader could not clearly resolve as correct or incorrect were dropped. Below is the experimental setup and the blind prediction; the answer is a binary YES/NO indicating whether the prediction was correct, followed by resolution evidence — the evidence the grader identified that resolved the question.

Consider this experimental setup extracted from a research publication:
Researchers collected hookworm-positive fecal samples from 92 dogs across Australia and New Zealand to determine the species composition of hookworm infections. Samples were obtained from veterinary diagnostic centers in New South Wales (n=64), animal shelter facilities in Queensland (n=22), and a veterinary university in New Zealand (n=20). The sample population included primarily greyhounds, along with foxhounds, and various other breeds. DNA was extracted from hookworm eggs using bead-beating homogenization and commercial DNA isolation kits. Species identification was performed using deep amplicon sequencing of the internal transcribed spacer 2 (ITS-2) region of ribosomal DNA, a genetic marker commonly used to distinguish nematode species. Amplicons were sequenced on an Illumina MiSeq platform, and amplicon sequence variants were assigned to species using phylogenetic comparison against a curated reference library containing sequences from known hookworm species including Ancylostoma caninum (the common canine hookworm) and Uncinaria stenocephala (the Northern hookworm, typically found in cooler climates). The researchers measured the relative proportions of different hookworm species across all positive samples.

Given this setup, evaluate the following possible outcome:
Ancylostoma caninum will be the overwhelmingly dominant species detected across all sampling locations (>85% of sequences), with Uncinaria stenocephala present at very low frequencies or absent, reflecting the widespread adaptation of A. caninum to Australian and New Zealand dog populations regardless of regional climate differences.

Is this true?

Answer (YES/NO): NO